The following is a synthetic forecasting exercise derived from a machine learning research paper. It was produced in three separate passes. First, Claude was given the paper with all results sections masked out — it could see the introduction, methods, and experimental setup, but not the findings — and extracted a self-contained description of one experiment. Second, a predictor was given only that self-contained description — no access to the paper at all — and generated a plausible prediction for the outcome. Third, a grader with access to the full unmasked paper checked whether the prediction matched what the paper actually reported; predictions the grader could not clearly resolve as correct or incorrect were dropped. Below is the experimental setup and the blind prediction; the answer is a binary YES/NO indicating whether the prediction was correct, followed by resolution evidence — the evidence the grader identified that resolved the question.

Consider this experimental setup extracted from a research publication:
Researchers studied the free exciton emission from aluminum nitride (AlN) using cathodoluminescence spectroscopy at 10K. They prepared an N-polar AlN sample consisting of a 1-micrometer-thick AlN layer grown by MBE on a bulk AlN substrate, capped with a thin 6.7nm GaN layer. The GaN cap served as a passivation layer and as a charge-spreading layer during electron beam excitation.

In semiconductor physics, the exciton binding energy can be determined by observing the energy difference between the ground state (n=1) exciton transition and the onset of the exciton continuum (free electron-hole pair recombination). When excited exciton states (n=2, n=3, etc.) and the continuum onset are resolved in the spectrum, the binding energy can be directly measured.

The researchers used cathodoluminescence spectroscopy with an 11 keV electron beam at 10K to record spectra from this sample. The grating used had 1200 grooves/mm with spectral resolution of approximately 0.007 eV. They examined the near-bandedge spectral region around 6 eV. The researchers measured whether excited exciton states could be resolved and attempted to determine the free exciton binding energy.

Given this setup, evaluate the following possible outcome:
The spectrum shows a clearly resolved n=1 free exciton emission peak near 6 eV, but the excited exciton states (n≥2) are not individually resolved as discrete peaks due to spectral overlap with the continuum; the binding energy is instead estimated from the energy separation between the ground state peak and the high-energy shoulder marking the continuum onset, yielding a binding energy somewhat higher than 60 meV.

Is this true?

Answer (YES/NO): NO